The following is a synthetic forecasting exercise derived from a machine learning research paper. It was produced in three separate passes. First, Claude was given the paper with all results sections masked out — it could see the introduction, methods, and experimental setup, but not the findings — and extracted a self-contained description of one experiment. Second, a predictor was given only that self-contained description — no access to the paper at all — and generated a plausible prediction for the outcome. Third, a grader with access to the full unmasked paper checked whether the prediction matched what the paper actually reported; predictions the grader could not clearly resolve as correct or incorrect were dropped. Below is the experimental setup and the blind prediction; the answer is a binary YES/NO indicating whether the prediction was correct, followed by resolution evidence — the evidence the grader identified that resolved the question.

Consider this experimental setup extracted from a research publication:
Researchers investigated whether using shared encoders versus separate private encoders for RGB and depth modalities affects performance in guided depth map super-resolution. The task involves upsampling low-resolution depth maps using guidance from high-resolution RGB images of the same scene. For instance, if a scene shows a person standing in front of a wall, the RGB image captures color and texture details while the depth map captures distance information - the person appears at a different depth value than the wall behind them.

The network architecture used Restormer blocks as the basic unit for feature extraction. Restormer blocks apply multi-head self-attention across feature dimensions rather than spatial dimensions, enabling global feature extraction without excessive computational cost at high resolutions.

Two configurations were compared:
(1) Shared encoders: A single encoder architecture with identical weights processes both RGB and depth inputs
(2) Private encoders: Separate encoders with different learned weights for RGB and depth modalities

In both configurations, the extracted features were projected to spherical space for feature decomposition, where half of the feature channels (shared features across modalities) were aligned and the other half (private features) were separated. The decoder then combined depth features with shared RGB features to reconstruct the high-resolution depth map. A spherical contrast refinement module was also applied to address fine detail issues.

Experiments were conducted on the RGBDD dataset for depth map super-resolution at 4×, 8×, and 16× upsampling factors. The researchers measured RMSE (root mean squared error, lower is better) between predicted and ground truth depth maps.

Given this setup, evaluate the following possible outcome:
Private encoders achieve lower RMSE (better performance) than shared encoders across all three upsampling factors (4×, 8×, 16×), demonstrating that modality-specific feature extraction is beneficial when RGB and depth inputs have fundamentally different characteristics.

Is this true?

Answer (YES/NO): YES